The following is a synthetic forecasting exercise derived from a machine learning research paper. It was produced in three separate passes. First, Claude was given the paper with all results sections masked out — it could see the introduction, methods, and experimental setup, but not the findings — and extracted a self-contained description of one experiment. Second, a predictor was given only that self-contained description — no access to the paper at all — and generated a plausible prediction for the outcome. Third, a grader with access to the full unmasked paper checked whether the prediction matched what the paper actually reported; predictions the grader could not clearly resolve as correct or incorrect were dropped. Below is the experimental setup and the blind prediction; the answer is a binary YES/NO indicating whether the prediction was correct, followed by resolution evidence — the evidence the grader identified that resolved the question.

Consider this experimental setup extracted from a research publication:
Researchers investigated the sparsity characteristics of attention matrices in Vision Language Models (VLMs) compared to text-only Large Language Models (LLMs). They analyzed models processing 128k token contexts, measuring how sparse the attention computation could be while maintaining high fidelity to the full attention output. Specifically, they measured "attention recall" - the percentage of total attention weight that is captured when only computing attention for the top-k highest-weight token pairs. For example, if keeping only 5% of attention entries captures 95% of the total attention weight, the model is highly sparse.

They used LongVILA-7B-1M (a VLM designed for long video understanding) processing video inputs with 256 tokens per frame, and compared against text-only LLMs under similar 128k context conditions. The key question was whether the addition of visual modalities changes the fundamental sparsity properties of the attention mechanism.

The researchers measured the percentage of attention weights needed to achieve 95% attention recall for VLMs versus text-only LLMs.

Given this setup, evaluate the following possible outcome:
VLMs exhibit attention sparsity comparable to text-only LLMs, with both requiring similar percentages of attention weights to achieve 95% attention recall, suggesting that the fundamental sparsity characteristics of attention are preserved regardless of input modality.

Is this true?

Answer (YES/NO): NO